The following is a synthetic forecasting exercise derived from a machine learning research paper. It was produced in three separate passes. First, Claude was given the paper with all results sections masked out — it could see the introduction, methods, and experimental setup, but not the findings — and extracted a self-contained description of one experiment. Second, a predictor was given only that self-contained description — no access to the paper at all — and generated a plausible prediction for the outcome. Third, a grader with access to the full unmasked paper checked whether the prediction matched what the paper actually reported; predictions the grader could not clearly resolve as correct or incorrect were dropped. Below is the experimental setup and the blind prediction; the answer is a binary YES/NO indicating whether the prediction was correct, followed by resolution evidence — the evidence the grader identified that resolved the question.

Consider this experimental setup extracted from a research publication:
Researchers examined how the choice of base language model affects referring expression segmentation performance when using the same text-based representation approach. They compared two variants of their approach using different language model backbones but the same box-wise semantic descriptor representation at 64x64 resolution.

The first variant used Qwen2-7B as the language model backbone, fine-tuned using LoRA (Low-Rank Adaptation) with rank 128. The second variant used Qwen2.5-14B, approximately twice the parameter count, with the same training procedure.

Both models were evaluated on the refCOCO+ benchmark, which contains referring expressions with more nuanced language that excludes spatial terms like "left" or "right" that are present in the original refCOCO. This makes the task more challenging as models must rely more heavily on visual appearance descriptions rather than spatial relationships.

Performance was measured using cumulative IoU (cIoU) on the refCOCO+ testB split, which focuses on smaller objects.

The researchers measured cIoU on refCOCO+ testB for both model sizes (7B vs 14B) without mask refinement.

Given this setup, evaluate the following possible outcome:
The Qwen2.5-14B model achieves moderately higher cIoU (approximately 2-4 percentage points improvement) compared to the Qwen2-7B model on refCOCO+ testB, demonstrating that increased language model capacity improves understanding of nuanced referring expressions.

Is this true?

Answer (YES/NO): NO